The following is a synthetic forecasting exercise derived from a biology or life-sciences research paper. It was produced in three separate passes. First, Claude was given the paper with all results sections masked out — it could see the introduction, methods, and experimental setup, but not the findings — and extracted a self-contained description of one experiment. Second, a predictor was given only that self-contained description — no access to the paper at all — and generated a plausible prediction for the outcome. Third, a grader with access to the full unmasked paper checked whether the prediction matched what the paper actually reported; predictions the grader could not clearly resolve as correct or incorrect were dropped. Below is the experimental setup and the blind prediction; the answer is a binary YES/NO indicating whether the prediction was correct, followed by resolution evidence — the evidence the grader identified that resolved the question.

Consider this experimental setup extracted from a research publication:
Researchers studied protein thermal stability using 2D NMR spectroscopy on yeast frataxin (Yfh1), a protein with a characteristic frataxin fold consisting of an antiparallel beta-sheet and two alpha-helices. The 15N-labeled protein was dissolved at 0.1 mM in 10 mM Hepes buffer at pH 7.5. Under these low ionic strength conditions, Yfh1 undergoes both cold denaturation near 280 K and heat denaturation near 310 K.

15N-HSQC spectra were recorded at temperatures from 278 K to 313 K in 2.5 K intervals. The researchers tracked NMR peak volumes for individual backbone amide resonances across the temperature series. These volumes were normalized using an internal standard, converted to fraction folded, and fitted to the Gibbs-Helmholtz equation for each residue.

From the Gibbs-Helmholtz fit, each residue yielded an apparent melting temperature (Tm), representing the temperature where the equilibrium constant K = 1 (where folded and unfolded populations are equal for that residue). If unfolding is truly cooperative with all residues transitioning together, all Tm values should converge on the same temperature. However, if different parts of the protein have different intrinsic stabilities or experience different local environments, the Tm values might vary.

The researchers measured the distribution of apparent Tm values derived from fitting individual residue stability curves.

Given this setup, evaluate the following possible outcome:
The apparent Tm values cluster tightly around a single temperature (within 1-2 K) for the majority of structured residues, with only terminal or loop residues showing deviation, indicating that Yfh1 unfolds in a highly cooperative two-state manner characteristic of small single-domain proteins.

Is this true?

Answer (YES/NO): NO